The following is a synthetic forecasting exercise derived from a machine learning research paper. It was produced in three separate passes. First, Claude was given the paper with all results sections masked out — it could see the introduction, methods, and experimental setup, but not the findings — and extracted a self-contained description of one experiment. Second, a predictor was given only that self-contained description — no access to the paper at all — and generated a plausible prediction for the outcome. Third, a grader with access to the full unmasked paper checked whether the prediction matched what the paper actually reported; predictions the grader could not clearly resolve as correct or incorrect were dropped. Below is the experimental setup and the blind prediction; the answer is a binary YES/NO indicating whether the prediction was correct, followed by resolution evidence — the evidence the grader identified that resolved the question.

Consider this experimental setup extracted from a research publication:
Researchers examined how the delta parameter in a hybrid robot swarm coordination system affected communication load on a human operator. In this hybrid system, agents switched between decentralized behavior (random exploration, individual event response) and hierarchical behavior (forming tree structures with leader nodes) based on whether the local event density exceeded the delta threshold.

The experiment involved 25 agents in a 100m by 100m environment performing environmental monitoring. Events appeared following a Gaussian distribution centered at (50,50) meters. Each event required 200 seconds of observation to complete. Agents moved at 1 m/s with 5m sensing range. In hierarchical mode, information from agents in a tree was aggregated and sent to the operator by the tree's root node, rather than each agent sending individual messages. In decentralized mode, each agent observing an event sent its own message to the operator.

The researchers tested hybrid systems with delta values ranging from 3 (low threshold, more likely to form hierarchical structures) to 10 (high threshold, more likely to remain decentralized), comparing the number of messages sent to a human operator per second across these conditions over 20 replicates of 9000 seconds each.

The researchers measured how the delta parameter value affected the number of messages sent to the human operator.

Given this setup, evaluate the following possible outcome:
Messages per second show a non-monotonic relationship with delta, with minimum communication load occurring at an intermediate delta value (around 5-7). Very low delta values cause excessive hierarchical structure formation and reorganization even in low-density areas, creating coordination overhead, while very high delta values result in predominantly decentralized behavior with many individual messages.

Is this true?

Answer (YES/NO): NO